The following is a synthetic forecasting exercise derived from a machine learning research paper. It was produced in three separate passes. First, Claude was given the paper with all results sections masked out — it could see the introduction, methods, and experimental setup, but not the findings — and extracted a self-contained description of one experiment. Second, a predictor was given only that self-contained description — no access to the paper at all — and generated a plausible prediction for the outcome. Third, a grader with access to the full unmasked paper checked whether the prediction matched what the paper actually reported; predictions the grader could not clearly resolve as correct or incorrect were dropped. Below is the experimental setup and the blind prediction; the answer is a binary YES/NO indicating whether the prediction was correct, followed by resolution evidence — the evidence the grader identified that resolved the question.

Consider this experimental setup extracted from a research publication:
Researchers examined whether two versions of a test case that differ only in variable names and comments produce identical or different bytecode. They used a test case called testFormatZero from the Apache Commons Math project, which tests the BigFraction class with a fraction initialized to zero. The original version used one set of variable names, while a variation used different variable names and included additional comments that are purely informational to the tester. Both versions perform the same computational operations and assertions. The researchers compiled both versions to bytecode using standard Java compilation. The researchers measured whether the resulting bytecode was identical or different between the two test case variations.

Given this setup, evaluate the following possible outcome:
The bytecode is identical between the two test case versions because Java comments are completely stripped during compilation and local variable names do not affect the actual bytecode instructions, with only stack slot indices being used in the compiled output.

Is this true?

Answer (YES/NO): YES